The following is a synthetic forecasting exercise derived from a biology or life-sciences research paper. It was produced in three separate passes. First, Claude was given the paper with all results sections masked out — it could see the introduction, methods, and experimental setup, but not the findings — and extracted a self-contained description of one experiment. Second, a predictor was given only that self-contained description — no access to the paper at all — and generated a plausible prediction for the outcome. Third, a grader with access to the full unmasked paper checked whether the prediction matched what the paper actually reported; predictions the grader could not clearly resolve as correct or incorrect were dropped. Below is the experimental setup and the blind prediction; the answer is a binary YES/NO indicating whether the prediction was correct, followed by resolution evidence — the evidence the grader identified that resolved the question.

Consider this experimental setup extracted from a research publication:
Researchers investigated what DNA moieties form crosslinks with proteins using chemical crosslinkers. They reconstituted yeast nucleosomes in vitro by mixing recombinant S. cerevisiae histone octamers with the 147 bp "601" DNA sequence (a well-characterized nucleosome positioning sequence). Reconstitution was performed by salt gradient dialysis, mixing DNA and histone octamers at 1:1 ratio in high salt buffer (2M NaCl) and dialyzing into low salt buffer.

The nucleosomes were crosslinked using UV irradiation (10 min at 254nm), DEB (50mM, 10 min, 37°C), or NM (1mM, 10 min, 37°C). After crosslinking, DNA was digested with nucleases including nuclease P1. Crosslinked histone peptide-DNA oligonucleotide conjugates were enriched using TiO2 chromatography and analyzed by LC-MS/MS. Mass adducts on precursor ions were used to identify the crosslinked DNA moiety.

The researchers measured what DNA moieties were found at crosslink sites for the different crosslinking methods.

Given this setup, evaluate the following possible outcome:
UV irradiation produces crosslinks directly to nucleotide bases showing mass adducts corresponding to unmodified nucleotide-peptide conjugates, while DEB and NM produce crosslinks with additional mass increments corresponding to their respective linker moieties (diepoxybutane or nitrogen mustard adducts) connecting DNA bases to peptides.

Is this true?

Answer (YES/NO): YES